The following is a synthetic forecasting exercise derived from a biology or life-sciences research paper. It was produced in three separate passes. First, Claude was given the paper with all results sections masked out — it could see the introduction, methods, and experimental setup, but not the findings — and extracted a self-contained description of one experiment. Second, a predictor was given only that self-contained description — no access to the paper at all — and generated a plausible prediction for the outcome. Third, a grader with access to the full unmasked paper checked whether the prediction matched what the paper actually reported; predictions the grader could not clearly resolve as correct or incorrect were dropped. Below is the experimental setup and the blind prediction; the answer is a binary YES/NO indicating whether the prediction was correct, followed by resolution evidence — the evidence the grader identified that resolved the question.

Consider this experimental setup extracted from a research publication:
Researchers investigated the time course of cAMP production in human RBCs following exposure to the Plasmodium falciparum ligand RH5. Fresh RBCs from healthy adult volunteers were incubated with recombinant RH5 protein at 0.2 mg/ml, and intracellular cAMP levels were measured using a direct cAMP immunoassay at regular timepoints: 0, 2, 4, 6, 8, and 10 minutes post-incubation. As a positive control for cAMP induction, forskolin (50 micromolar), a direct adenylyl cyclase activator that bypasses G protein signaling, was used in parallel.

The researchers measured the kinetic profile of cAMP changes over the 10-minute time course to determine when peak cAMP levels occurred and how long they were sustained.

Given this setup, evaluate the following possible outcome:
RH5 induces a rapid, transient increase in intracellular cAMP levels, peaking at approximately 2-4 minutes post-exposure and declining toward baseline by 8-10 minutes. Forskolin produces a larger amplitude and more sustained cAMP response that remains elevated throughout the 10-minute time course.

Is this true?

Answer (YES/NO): NO